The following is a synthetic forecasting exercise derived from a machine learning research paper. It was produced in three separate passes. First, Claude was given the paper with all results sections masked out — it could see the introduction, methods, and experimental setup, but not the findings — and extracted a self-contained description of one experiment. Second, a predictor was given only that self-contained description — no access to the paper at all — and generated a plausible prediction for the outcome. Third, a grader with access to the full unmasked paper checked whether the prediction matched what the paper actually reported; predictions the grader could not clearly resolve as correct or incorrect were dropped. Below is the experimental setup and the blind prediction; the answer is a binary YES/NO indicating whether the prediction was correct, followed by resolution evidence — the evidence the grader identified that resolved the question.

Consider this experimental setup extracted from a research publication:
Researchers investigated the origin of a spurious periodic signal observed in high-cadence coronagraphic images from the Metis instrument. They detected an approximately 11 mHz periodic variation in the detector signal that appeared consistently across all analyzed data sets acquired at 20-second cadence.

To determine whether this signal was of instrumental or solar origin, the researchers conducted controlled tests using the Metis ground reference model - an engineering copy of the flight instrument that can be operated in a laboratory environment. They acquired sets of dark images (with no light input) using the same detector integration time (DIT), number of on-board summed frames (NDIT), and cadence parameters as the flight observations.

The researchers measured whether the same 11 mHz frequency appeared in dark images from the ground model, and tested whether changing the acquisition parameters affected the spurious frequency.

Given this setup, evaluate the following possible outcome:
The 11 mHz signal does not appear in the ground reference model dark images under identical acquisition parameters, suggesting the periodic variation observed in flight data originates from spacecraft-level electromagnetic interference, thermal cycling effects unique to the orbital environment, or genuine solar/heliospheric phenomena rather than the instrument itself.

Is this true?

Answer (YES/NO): NO